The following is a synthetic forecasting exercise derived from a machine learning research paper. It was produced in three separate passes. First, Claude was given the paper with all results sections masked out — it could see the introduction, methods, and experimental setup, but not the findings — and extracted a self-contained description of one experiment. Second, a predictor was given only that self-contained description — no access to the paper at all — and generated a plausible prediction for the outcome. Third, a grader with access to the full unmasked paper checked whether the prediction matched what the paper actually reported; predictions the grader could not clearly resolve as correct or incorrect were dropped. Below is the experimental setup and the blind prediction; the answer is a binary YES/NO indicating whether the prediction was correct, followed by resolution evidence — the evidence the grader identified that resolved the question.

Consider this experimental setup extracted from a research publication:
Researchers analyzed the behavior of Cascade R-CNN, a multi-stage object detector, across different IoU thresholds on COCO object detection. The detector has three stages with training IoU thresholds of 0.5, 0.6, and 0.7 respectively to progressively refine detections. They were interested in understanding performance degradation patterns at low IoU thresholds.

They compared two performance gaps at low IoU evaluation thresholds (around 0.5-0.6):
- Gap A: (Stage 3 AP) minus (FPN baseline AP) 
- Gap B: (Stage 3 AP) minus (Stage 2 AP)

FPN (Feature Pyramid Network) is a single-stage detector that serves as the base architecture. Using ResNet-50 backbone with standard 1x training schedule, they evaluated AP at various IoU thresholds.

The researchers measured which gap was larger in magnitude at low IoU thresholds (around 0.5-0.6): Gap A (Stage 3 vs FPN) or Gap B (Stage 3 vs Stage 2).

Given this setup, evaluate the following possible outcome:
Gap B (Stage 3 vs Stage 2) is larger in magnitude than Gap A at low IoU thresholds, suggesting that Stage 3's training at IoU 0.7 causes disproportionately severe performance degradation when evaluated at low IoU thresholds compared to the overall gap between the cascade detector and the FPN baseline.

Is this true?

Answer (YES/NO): YES